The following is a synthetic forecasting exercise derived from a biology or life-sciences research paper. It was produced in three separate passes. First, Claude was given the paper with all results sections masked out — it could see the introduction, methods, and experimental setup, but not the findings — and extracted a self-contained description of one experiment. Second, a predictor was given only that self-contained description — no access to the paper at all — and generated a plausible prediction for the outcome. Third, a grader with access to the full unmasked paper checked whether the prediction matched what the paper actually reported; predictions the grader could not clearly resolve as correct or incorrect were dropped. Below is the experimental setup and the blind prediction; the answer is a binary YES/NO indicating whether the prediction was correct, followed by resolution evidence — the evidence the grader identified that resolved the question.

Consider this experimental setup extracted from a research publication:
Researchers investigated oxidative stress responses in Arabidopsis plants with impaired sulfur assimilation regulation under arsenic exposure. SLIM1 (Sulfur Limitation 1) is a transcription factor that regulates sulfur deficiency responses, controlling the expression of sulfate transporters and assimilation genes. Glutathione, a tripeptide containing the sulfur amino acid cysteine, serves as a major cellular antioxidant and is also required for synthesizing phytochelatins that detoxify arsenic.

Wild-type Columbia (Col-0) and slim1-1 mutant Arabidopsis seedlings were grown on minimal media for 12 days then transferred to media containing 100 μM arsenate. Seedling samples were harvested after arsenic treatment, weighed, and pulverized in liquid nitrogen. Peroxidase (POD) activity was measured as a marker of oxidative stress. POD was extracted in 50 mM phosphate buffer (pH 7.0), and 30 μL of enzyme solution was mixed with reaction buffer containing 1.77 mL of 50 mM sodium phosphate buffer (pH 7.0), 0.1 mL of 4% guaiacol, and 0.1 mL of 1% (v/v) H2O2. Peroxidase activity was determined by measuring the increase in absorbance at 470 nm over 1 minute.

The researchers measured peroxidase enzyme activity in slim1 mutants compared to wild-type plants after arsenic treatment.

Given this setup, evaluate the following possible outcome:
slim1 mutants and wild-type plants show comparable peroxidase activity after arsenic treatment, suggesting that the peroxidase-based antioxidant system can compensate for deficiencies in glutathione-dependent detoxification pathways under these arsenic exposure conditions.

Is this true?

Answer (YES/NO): NO